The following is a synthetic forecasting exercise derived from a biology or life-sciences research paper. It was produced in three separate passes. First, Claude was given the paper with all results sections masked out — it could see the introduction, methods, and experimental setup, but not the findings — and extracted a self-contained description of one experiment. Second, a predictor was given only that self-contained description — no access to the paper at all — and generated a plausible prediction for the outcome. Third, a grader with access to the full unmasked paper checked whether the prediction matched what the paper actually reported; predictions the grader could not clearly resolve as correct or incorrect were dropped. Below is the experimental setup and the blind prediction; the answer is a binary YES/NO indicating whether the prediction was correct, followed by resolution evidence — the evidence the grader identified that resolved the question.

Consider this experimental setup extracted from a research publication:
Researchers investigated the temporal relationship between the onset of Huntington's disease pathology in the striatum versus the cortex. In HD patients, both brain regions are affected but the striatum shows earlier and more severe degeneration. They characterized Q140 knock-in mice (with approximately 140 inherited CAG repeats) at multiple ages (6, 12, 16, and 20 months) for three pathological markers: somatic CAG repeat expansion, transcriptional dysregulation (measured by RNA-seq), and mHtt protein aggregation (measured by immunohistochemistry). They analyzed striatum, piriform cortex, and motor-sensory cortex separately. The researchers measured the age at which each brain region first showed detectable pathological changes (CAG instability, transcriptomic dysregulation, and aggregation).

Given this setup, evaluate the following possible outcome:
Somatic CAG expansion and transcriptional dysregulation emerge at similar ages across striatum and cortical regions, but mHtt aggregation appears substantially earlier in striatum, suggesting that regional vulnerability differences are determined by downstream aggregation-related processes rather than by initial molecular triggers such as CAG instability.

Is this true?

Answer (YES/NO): NO